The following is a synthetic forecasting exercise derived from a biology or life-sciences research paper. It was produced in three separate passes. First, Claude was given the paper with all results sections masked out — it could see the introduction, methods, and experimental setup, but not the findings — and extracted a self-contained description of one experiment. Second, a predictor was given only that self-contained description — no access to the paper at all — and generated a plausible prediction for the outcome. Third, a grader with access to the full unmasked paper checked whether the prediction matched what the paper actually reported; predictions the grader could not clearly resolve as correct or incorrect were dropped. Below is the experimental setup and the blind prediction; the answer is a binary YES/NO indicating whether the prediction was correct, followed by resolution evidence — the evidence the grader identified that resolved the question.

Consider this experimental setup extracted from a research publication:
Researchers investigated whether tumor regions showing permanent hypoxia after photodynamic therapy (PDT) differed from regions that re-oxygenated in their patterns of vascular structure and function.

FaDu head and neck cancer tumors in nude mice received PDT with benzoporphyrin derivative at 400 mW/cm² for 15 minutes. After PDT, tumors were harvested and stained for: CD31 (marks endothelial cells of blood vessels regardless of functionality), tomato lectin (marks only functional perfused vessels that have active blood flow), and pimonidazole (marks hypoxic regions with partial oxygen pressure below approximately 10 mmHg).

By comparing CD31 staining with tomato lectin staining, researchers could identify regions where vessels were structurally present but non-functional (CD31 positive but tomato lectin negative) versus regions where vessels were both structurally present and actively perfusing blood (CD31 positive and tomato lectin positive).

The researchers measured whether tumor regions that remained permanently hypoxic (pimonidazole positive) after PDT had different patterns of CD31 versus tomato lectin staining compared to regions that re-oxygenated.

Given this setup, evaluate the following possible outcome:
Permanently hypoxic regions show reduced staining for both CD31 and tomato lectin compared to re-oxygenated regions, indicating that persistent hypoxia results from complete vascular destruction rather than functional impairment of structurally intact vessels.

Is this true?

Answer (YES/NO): NO